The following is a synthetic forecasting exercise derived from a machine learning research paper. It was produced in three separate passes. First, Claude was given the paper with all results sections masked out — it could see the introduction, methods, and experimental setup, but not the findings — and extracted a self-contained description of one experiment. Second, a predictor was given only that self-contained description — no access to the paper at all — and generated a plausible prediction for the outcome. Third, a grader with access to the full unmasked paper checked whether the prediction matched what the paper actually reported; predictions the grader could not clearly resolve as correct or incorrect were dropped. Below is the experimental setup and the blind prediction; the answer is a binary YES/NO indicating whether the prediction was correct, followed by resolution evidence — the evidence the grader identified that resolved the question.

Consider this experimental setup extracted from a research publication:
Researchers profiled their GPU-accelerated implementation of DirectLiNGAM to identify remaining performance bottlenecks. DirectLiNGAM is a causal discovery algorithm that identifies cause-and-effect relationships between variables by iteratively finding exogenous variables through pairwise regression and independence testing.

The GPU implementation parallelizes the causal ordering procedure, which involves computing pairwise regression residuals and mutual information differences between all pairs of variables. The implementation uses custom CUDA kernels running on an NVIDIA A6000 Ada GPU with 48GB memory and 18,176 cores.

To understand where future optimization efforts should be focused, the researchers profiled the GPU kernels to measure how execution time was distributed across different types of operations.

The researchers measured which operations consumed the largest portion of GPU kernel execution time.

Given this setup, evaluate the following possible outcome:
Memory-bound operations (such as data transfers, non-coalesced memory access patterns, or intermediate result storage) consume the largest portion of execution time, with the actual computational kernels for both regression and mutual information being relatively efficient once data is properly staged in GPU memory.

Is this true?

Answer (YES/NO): NO